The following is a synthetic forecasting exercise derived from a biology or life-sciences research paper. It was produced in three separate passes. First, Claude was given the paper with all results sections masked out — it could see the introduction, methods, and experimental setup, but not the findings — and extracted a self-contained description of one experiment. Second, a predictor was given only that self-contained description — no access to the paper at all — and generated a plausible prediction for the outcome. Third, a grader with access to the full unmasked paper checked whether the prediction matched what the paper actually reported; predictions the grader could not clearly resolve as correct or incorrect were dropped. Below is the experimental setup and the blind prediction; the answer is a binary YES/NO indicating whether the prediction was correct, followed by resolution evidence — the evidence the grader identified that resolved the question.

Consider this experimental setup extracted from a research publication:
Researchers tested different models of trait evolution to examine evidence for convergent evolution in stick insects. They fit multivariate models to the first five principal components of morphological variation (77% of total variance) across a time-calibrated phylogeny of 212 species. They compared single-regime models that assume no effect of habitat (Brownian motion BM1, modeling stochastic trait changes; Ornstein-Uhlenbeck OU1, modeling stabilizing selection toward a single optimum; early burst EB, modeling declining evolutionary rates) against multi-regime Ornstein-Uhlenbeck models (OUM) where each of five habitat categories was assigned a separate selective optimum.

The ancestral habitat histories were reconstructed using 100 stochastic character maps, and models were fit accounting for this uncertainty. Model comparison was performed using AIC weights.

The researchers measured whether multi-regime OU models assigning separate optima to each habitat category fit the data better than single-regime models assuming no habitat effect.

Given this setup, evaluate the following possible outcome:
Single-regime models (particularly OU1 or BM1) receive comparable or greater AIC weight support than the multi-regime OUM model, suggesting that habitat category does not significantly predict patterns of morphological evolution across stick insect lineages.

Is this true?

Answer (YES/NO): NO